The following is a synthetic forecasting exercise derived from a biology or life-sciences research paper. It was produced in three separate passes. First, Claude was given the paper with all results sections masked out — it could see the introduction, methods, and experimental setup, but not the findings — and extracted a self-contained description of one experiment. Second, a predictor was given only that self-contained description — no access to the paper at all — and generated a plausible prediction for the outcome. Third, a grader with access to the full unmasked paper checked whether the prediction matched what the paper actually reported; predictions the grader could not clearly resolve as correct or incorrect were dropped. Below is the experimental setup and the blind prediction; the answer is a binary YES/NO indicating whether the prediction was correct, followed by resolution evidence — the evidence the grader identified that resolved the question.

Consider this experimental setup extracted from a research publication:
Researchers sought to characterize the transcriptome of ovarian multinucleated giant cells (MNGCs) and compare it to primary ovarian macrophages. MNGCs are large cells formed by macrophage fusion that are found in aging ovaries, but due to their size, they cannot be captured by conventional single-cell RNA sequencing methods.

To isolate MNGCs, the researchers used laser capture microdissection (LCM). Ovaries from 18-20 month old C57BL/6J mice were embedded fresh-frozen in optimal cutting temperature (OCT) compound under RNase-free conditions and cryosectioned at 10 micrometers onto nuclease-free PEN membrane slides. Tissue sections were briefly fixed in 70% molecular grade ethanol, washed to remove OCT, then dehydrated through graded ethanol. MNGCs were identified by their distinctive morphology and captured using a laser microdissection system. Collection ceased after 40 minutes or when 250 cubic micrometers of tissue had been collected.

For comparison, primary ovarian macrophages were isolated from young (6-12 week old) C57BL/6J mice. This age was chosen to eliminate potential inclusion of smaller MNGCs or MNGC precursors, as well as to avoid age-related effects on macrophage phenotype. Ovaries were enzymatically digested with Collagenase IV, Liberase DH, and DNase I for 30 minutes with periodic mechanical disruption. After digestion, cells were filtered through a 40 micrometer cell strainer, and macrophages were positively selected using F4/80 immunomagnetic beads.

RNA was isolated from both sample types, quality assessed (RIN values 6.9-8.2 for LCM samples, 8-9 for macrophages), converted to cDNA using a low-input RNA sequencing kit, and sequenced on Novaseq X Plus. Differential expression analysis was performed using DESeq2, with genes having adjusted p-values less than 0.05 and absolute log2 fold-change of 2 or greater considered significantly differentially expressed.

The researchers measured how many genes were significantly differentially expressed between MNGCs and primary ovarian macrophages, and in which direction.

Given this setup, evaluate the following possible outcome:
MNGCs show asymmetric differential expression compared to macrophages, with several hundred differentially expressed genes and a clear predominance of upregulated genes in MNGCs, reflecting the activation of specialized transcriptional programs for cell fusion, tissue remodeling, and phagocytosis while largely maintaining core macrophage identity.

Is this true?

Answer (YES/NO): NO